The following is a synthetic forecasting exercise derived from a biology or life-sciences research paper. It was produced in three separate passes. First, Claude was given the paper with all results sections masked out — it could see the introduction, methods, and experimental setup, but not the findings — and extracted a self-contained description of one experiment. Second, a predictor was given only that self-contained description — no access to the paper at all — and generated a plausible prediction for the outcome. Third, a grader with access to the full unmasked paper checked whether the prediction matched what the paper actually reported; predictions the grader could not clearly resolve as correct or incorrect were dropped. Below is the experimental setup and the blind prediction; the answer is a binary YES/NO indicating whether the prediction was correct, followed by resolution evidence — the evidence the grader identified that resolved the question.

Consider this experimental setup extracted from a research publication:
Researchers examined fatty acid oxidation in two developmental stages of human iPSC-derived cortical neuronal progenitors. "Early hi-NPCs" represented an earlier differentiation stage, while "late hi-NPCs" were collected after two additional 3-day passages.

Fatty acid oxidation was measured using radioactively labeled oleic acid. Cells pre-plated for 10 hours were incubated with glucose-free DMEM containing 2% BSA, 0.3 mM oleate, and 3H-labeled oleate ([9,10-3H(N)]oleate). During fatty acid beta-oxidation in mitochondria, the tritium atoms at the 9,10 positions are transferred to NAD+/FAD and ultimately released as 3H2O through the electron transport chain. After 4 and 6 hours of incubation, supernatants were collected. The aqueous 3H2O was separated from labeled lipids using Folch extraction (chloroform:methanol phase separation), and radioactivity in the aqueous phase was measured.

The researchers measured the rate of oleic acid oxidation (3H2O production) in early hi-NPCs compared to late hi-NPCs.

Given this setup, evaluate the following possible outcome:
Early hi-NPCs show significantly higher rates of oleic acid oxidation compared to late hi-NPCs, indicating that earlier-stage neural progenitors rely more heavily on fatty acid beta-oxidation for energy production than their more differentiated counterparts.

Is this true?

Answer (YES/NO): NO